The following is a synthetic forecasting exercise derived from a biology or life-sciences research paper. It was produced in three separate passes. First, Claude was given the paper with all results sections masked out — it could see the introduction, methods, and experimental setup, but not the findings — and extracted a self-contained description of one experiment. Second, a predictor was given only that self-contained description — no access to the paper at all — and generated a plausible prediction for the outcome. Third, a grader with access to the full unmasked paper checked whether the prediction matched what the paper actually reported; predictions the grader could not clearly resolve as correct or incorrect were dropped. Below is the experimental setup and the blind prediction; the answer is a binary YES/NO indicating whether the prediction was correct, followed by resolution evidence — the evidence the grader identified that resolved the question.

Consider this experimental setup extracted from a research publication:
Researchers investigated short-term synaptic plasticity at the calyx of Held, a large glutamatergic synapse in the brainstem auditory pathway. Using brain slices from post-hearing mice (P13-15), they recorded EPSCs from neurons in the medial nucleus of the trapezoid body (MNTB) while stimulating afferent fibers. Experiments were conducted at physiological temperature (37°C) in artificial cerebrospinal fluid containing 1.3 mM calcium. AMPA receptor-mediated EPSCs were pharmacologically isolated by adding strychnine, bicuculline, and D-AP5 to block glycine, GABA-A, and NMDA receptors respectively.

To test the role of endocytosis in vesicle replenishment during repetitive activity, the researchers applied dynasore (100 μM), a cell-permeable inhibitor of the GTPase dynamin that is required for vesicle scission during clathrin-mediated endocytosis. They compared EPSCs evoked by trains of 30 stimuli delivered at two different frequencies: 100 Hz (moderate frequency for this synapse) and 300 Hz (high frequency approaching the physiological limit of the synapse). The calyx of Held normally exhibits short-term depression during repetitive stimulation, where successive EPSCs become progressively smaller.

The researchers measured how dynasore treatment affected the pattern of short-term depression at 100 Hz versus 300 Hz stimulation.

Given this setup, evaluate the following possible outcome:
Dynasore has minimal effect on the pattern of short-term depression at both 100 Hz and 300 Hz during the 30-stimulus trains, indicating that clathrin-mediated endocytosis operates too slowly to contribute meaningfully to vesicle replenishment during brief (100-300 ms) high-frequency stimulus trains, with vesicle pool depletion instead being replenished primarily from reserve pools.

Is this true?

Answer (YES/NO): NO